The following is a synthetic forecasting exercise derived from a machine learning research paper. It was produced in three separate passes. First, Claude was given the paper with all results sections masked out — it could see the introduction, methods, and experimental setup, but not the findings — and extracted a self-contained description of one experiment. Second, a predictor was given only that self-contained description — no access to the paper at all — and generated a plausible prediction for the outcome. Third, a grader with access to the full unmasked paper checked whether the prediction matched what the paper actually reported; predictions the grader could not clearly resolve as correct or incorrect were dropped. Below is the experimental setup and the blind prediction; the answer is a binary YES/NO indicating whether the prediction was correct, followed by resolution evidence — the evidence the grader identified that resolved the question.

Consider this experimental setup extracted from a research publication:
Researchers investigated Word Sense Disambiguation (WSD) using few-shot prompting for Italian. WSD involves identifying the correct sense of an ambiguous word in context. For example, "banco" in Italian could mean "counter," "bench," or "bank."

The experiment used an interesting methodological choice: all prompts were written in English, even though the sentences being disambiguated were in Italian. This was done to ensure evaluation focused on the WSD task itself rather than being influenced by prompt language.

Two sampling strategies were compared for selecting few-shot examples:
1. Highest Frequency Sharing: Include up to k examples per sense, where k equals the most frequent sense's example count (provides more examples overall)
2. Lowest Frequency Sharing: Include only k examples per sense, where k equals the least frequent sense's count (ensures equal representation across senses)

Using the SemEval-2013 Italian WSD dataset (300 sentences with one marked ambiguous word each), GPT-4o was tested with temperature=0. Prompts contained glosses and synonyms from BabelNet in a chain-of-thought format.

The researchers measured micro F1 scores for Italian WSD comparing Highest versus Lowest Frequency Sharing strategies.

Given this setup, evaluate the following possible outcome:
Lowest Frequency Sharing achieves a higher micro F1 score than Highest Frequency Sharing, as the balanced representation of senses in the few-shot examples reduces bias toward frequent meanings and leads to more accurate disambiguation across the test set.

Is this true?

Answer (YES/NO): NO